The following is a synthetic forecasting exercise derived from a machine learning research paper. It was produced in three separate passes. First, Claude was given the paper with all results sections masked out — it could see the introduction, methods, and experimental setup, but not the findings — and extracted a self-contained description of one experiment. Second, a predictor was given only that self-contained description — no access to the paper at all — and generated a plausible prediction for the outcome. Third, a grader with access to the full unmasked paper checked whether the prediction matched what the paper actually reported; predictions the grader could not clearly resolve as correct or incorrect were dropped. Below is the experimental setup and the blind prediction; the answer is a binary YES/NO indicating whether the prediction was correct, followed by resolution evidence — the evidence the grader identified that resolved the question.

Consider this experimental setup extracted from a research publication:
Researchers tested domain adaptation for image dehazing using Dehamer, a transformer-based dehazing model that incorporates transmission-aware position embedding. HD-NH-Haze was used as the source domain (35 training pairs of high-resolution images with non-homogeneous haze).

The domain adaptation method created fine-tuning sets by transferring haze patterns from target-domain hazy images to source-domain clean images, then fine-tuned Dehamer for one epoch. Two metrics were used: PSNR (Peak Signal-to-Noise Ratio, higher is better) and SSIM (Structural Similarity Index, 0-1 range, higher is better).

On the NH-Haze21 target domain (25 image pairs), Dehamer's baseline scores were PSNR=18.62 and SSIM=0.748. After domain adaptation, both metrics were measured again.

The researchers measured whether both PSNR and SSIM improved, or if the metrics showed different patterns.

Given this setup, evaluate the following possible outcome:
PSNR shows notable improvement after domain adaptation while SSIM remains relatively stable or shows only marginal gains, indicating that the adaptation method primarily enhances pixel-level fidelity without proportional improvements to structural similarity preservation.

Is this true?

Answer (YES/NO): YES